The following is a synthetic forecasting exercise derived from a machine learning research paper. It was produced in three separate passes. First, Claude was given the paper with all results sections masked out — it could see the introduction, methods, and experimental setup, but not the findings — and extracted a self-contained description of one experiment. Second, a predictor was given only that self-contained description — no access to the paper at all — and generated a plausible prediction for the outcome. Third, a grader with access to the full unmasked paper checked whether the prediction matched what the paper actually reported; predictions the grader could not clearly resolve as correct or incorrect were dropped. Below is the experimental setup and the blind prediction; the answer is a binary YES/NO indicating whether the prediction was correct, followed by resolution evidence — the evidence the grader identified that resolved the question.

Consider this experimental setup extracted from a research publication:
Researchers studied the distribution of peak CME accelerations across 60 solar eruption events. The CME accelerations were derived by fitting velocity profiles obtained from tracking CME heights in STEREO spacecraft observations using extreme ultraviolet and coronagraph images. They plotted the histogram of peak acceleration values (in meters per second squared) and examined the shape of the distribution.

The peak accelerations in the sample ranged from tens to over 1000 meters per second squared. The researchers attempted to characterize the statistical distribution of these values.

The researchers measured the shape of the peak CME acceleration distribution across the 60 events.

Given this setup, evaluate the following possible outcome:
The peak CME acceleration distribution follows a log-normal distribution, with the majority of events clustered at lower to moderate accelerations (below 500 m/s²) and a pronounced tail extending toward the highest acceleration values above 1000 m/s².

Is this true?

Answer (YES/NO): YES